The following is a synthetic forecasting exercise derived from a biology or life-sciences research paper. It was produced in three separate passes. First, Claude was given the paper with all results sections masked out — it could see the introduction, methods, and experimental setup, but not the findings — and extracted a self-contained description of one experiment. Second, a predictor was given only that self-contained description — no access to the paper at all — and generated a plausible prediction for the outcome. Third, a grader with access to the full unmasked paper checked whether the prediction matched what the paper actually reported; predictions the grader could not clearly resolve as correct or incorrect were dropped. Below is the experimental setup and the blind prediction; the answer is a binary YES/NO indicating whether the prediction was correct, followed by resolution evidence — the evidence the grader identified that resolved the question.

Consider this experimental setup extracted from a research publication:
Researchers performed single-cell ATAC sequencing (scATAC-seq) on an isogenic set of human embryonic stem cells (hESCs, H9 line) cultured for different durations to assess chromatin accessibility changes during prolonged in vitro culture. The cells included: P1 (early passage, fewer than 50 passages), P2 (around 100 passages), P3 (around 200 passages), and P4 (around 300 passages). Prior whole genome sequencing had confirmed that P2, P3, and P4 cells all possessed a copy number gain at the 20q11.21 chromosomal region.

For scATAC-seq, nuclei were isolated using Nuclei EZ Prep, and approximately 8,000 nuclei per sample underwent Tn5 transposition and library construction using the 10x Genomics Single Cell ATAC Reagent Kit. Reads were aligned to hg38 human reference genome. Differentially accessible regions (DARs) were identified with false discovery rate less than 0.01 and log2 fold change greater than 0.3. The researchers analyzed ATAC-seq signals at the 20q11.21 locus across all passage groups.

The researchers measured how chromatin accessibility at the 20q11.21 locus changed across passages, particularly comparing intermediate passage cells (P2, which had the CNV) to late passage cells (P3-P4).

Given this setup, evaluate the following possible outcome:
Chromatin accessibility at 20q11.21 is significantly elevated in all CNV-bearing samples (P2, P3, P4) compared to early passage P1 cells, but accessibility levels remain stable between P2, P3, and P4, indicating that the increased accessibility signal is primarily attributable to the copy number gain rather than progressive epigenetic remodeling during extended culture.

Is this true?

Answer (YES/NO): NO